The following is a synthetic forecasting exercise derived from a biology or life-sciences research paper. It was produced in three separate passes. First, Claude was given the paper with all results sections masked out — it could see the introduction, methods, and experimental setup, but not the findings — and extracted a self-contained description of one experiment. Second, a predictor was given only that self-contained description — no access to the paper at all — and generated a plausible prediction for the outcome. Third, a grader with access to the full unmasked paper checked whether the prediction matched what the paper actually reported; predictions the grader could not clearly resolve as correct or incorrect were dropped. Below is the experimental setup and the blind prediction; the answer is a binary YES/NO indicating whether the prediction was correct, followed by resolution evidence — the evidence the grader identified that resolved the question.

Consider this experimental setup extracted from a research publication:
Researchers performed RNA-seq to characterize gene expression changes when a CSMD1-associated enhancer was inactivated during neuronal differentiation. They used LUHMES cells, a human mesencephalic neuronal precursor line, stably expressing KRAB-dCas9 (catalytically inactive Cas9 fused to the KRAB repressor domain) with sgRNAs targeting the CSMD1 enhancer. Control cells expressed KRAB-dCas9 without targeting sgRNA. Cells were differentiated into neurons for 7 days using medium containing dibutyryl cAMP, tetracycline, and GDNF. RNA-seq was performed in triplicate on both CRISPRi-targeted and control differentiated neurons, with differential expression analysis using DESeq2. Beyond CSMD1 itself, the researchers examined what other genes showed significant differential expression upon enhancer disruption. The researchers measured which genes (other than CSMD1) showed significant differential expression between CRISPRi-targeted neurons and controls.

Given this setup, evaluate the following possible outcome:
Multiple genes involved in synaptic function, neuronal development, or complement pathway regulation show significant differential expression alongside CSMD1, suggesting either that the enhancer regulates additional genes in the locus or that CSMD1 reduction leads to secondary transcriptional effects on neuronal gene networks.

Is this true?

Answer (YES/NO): NO